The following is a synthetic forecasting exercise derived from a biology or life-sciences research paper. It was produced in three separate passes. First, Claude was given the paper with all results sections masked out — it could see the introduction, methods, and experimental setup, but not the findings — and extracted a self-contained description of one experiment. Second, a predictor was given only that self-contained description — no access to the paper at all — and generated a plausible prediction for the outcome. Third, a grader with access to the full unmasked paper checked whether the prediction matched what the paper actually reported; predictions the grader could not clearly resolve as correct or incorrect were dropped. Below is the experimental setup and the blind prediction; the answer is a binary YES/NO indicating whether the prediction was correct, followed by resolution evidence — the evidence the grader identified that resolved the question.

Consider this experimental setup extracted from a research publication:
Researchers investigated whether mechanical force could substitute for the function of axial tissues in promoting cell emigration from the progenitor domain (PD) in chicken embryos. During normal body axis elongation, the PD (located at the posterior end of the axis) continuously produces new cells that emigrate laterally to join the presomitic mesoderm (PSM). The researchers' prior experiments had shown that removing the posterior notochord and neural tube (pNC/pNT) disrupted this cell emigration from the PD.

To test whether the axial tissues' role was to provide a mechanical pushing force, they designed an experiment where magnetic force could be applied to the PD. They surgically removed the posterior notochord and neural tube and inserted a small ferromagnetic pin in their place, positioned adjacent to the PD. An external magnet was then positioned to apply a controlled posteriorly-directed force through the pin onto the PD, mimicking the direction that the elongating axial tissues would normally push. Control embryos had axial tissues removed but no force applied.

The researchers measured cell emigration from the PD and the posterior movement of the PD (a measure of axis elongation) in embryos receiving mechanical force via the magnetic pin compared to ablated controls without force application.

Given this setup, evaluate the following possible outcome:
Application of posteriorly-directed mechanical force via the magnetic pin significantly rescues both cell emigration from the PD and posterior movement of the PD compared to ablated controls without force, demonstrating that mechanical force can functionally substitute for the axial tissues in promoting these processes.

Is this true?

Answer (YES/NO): YES